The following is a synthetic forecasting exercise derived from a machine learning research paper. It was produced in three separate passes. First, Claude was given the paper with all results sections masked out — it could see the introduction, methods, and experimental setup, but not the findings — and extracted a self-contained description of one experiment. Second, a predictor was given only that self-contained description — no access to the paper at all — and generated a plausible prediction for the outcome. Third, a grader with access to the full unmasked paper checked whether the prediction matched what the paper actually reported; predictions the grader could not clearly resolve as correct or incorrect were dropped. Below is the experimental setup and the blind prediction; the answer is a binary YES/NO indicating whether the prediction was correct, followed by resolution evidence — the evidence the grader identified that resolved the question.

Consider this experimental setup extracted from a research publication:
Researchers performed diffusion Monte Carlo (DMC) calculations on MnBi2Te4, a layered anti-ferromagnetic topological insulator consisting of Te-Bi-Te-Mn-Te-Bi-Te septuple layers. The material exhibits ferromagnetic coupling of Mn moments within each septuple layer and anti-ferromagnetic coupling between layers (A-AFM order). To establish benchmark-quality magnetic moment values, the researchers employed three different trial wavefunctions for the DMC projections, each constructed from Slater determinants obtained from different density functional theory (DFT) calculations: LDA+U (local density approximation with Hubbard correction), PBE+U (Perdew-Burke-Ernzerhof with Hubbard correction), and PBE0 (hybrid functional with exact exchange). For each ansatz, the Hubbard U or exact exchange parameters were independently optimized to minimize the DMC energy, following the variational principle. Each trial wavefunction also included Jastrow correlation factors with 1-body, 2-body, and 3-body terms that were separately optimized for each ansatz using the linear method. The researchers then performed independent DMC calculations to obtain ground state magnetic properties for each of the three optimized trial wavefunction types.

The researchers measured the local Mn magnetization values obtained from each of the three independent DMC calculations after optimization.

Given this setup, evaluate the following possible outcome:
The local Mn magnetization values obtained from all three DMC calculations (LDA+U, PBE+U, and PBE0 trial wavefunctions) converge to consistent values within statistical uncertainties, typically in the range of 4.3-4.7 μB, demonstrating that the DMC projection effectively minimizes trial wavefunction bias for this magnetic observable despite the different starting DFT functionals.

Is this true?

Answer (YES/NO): NO